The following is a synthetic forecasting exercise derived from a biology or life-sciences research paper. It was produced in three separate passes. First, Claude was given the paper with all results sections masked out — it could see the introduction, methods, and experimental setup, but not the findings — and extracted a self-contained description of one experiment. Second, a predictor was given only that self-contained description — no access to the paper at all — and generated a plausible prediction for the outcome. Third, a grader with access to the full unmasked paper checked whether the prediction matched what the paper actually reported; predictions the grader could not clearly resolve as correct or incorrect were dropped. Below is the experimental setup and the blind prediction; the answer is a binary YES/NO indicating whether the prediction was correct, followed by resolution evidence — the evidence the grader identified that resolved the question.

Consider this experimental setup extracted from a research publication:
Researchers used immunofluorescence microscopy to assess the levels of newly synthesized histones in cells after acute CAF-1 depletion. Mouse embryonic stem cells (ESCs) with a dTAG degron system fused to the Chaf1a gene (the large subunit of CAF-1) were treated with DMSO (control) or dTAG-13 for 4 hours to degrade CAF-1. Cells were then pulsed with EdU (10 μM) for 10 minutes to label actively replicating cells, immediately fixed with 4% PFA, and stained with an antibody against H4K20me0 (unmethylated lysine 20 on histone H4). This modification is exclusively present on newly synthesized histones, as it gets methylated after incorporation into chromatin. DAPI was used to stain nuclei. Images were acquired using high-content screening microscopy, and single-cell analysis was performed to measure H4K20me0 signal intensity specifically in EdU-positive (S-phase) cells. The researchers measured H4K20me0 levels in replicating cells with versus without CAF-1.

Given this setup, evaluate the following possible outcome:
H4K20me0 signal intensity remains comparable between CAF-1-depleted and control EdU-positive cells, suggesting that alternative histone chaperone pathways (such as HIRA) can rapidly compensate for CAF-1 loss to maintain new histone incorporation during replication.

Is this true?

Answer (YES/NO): NO